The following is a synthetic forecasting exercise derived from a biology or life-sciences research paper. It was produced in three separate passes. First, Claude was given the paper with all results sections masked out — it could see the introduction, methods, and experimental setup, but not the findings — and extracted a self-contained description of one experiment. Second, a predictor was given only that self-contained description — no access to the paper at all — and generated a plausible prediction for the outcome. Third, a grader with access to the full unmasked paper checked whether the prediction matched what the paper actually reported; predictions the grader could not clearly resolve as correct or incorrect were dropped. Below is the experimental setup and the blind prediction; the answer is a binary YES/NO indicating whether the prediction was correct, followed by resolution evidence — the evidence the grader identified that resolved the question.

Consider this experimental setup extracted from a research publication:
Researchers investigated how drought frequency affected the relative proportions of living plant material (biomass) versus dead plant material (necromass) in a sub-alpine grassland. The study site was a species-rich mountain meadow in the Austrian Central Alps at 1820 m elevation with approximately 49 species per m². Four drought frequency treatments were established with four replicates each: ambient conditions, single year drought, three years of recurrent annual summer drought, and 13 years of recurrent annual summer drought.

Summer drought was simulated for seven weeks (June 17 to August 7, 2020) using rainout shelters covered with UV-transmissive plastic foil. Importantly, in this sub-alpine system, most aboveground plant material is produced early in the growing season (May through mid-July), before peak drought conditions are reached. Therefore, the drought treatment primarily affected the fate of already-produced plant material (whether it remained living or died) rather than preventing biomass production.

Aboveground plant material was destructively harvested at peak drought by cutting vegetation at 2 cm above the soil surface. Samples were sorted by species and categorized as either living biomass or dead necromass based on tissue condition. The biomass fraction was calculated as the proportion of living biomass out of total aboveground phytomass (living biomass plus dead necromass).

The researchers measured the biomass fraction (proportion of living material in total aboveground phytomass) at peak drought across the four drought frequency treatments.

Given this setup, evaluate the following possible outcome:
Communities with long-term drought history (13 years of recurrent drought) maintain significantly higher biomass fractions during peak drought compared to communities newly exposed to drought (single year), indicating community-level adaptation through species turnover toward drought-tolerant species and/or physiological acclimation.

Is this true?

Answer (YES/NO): NO